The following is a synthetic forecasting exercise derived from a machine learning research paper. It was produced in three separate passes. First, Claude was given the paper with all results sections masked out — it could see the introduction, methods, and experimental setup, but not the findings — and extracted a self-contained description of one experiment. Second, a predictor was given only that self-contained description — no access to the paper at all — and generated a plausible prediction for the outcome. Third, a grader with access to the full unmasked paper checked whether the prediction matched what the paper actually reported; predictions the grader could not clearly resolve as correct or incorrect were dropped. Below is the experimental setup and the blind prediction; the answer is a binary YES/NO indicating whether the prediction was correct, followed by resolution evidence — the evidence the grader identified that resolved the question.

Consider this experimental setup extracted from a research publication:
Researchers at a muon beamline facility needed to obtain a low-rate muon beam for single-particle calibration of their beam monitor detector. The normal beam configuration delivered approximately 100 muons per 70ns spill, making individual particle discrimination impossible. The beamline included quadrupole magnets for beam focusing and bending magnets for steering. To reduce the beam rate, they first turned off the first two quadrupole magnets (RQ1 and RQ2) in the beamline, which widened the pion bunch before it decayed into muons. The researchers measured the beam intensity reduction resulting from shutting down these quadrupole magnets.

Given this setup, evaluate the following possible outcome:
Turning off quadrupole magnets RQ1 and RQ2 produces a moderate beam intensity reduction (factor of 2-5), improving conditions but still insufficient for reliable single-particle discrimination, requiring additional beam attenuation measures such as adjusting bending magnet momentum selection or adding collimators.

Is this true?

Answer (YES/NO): NO